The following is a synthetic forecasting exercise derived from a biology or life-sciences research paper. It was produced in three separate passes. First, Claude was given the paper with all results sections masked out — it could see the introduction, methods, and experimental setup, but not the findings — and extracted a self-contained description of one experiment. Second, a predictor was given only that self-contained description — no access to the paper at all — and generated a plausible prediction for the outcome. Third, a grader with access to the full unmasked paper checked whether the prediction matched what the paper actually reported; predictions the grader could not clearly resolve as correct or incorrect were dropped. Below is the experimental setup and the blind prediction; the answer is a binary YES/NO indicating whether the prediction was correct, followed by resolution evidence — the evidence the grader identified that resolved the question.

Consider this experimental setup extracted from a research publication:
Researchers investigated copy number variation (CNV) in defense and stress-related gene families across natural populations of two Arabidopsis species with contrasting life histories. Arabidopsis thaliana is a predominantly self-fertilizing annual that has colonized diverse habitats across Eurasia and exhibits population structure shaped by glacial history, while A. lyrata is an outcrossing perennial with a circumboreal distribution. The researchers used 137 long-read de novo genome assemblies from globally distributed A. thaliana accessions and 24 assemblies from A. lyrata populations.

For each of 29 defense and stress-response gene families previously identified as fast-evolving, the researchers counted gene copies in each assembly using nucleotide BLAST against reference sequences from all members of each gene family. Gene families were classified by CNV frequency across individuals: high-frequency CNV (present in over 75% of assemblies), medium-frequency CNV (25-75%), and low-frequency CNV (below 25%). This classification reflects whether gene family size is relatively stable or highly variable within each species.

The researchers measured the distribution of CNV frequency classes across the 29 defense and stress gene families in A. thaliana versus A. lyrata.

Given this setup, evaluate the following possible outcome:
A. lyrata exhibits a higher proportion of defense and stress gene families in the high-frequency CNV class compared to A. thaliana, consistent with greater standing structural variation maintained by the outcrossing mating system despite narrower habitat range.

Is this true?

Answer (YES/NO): NO